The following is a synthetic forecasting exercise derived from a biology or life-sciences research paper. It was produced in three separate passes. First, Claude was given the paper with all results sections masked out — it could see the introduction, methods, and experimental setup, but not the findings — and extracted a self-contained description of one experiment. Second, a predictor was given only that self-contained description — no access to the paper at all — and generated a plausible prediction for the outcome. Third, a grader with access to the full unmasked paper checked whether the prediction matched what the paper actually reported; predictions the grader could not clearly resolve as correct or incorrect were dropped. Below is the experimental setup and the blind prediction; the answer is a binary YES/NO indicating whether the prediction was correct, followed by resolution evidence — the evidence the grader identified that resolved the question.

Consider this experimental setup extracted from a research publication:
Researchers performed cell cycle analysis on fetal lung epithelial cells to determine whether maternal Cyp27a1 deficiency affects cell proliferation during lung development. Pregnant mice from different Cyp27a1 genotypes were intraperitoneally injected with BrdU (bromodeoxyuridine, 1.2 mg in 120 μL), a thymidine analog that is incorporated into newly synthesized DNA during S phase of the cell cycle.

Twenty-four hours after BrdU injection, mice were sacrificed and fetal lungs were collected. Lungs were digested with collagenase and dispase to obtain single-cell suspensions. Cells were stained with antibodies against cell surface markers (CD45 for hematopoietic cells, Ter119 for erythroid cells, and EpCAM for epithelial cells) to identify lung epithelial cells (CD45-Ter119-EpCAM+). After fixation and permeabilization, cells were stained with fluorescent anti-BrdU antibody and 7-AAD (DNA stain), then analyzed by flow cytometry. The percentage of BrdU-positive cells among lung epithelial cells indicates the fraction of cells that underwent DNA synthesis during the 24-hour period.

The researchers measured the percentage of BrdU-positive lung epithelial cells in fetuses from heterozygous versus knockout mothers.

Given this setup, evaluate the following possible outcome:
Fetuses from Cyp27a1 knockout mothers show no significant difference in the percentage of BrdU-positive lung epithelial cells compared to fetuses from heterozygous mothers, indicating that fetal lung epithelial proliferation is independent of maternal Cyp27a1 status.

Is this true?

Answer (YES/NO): NO